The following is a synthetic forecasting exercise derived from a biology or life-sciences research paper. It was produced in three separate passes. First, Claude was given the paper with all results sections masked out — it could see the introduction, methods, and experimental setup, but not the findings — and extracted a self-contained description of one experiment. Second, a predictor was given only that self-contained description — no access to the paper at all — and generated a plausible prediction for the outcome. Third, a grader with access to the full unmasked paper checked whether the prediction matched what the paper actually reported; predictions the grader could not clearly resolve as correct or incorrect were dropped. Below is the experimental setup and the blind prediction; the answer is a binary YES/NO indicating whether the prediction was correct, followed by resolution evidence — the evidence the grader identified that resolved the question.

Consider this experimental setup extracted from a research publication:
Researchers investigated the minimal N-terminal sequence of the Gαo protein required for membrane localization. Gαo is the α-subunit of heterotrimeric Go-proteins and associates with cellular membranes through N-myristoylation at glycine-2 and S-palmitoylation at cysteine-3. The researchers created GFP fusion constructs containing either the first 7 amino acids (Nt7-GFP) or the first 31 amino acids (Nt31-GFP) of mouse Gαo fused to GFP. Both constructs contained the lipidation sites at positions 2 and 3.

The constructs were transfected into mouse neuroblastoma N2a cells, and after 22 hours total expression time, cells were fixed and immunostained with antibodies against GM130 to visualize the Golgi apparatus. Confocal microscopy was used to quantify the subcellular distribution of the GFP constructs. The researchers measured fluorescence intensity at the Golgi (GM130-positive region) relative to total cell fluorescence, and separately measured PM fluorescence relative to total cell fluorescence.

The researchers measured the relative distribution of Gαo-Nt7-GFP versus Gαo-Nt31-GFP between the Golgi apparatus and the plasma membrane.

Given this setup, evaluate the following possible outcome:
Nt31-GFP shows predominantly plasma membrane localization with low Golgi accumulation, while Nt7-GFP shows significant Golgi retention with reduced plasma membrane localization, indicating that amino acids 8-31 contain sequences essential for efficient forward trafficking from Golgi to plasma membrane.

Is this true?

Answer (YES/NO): NO